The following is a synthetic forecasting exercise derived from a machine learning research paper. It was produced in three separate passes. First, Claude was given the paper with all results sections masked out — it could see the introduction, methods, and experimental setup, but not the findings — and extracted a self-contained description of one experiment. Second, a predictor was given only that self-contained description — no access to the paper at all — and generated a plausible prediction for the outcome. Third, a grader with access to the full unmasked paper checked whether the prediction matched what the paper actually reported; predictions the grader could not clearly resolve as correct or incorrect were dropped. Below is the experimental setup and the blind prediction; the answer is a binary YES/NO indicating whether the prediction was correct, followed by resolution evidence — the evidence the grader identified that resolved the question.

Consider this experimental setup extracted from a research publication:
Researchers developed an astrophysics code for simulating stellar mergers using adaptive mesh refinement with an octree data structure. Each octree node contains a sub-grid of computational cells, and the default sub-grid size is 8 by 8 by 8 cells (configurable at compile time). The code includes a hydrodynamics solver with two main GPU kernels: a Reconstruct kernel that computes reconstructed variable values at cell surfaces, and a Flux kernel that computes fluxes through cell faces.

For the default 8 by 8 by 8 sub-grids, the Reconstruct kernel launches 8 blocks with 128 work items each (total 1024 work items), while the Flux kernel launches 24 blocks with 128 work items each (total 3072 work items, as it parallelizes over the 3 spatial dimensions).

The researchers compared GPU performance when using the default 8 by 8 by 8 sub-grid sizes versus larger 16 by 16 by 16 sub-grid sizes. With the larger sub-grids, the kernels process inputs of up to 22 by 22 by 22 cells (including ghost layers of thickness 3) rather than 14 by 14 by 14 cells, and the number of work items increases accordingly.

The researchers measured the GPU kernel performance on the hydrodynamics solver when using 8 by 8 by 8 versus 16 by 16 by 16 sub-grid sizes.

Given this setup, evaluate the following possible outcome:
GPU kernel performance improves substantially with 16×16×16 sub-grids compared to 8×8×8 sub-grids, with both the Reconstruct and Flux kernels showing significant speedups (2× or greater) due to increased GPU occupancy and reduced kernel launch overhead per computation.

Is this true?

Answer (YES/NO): YES